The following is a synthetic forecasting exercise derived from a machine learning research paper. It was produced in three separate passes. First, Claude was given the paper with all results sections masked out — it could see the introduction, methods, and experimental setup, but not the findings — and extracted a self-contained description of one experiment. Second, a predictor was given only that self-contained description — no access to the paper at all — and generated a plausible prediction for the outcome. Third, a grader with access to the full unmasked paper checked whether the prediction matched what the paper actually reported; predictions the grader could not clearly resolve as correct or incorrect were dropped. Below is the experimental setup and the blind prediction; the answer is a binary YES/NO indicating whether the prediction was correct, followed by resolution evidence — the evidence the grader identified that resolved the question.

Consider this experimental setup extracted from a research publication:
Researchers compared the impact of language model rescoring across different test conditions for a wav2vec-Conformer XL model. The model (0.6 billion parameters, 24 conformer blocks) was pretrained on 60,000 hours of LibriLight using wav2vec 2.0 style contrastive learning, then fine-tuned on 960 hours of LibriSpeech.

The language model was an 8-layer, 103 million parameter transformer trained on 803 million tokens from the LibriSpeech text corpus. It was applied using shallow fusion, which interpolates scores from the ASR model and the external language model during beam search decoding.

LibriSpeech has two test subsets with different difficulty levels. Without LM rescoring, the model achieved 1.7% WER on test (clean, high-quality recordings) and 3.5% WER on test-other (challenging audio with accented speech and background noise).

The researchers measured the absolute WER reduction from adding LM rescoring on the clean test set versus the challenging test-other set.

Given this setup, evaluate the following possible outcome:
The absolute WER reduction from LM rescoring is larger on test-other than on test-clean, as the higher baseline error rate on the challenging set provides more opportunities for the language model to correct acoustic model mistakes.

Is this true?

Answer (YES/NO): YES